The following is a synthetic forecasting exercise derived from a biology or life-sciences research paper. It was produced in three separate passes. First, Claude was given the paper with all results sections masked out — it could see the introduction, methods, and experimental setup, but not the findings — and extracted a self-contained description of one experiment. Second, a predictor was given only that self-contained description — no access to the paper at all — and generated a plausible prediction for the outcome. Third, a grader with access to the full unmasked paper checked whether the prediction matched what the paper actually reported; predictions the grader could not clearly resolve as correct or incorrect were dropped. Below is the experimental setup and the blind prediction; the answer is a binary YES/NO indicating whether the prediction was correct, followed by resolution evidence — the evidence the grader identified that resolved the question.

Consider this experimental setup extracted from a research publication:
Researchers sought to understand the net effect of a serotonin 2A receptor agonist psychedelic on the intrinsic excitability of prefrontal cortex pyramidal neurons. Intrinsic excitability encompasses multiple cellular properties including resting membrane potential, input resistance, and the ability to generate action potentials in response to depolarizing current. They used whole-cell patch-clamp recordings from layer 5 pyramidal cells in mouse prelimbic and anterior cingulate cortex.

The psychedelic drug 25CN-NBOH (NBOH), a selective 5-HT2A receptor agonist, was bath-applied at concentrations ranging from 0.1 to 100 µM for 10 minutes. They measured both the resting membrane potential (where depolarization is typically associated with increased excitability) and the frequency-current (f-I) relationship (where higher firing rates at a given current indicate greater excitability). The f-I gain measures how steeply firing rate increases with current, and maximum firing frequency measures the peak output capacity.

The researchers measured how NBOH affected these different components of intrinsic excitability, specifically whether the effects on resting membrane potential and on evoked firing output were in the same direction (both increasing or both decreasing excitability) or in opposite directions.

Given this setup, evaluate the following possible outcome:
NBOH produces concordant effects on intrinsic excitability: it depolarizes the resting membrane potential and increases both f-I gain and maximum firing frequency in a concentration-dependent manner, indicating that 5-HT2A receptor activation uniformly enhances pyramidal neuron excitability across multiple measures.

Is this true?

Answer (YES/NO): NO